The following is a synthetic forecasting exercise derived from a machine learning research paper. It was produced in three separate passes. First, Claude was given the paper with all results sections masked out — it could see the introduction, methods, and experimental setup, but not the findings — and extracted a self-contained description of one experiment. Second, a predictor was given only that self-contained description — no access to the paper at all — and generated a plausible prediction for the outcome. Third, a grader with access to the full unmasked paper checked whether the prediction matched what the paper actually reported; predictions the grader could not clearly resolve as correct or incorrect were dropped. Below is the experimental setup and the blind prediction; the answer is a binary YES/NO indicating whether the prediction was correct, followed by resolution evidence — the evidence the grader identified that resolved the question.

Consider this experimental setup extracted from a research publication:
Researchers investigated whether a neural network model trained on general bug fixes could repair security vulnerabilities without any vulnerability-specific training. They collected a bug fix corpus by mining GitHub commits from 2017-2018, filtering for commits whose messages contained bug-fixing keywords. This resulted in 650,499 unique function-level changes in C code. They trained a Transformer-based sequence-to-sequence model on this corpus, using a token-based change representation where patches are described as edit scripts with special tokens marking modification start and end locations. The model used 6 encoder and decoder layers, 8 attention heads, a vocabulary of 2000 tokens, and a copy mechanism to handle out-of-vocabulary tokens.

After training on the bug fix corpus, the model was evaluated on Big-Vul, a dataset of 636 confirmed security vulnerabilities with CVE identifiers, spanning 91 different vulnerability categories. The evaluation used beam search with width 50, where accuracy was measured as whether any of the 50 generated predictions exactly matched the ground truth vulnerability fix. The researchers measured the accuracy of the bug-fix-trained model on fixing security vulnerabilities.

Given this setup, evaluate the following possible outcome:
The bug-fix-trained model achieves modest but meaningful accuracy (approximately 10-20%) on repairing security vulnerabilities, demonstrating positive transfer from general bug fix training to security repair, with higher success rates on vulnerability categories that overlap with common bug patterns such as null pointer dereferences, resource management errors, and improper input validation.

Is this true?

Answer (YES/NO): YES